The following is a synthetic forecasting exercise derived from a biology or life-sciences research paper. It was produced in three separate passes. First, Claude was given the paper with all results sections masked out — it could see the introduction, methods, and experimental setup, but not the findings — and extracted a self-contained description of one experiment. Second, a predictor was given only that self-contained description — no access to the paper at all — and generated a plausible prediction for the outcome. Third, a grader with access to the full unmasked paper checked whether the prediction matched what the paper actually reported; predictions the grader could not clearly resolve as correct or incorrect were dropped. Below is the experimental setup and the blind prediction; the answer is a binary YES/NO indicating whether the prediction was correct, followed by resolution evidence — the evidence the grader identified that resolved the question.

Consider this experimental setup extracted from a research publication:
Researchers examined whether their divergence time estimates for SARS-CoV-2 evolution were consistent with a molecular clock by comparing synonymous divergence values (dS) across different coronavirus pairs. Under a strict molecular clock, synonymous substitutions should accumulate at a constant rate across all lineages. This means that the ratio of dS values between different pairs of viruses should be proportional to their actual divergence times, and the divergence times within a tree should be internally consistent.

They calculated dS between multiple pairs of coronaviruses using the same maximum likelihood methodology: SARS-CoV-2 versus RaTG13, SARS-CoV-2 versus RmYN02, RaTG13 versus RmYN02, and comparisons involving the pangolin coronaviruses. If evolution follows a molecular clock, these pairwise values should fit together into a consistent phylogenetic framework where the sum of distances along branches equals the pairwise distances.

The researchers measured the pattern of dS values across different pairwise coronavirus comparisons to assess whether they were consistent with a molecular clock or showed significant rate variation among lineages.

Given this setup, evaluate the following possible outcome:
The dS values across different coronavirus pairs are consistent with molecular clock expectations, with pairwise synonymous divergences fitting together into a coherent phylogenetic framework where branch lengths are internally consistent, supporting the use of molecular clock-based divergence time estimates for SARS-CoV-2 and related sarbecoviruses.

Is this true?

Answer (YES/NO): YES